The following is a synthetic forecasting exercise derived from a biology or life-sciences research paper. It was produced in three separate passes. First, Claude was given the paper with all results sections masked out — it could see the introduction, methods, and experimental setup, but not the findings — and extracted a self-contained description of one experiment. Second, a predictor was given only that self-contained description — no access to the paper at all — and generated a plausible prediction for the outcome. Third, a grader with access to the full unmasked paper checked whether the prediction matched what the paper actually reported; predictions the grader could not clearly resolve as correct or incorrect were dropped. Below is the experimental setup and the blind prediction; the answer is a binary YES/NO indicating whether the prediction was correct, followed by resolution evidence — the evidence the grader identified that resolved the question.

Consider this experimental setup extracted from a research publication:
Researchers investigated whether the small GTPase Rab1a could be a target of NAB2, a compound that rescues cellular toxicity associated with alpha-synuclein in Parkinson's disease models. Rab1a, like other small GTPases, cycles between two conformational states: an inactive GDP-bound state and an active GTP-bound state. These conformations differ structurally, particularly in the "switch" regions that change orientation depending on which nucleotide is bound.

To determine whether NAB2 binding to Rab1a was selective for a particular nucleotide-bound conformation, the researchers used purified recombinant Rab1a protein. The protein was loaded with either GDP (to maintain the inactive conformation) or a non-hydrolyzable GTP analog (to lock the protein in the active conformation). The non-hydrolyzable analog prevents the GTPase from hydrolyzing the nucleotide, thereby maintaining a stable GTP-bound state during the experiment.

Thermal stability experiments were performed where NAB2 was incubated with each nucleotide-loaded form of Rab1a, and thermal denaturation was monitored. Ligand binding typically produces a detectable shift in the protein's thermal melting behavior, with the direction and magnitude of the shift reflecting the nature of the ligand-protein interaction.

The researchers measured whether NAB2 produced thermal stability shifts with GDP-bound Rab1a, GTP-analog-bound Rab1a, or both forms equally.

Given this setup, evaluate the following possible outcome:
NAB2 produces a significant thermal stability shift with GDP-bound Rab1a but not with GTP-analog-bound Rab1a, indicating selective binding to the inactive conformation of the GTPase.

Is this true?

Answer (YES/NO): NO